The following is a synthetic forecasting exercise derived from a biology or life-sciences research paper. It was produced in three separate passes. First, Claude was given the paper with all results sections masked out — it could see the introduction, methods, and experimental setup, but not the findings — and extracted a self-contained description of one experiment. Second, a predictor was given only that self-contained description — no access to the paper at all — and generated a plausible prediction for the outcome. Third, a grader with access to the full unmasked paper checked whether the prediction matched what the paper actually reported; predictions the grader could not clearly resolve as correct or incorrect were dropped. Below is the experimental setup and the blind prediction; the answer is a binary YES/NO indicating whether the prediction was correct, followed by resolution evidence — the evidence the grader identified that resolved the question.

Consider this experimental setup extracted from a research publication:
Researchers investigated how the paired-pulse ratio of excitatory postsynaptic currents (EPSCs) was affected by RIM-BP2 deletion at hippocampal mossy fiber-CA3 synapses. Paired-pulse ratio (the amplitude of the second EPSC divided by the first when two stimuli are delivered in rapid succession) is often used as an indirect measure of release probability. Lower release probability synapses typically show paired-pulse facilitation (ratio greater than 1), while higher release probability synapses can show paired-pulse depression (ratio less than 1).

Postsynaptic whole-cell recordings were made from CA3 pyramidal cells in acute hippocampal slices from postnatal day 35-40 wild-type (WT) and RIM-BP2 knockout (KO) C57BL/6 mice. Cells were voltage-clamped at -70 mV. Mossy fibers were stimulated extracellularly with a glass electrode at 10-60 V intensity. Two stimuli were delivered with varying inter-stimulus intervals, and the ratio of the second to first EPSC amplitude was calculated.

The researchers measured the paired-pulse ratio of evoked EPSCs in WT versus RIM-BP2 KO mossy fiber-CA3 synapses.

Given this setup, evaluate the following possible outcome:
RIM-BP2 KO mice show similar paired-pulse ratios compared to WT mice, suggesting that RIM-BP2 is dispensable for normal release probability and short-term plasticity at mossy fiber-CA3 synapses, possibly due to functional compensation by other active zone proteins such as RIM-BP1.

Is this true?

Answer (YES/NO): NO